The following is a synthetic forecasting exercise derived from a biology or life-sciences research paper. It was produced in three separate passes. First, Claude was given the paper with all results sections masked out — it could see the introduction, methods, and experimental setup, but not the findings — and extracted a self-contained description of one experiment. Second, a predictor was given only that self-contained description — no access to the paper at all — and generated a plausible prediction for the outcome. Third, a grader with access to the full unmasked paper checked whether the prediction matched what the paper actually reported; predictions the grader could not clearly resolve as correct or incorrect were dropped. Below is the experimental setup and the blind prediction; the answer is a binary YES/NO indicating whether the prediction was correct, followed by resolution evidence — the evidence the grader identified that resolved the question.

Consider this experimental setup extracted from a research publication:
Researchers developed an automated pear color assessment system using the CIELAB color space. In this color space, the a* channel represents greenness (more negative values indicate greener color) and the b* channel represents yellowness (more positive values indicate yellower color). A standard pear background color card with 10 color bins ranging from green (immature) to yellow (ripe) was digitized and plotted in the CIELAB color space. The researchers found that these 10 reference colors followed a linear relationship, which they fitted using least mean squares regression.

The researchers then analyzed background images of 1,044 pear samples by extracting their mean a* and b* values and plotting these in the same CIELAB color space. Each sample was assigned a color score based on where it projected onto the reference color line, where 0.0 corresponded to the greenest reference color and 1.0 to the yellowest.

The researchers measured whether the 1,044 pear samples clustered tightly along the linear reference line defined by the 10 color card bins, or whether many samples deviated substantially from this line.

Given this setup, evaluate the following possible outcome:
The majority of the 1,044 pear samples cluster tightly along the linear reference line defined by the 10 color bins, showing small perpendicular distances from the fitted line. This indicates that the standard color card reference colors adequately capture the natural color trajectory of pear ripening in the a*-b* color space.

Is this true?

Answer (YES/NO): NO